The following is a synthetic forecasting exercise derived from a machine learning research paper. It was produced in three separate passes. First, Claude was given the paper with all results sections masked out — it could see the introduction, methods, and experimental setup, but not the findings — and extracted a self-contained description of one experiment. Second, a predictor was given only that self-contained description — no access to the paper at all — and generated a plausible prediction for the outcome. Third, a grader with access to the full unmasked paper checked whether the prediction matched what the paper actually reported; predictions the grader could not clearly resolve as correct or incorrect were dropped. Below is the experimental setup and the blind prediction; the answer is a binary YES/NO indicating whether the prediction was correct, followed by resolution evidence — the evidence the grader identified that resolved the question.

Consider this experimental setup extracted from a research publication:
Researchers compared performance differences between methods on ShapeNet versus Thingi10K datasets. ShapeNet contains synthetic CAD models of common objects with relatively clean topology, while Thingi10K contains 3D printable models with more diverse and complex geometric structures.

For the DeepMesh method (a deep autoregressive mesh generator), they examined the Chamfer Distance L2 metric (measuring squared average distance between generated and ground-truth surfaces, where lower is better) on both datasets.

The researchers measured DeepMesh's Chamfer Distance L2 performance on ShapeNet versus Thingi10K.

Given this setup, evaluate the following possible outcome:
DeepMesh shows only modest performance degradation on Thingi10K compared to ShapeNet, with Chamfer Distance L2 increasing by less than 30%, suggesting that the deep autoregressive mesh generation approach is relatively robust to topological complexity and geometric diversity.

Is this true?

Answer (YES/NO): NO